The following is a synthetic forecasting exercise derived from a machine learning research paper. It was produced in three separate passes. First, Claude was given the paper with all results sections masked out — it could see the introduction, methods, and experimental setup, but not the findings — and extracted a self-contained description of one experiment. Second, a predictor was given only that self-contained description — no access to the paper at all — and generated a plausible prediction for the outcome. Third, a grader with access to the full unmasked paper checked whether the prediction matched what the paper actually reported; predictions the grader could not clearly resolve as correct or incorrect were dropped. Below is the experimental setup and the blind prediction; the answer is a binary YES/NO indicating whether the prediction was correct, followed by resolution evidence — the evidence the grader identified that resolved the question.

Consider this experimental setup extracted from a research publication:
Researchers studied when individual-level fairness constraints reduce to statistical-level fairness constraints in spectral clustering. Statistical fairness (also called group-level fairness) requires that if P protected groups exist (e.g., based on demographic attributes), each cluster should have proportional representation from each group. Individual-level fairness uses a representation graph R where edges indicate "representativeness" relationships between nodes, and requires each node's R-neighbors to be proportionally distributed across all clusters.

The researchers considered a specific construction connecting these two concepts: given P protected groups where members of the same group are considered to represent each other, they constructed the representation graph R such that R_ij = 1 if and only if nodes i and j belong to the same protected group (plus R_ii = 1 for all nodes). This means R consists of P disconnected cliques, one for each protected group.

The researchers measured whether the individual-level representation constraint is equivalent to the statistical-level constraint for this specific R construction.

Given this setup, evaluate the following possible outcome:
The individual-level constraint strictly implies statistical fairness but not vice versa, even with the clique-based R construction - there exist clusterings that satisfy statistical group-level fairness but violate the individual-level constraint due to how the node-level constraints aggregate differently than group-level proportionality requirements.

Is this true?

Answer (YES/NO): NO